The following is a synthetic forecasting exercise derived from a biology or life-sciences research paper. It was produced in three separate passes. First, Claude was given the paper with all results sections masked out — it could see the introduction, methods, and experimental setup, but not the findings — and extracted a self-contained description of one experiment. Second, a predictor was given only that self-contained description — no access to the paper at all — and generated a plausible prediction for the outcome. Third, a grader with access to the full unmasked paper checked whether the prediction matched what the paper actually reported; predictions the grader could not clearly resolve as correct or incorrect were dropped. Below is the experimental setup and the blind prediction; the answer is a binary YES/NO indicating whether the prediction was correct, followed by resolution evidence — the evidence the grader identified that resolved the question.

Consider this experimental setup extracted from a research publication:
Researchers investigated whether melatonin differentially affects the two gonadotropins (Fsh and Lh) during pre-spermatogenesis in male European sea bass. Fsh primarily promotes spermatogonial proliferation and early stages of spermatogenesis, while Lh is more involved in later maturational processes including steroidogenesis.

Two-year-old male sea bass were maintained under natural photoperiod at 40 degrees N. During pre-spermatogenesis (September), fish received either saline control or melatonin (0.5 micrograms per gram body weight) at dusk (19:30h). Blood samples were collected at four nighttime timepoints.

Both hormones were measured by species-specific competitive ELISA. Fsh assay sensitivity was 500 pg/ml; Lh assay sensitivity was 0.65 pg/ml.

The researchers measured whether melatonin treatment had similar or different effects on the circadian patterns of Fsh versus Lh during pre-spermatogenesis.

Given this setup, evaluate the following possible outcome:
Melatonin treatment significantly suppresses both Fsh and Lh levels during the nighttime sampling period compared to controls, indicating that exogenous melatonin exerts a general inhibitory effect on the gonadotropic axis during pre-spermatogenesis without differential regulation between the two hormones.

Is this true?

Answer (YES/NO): NO